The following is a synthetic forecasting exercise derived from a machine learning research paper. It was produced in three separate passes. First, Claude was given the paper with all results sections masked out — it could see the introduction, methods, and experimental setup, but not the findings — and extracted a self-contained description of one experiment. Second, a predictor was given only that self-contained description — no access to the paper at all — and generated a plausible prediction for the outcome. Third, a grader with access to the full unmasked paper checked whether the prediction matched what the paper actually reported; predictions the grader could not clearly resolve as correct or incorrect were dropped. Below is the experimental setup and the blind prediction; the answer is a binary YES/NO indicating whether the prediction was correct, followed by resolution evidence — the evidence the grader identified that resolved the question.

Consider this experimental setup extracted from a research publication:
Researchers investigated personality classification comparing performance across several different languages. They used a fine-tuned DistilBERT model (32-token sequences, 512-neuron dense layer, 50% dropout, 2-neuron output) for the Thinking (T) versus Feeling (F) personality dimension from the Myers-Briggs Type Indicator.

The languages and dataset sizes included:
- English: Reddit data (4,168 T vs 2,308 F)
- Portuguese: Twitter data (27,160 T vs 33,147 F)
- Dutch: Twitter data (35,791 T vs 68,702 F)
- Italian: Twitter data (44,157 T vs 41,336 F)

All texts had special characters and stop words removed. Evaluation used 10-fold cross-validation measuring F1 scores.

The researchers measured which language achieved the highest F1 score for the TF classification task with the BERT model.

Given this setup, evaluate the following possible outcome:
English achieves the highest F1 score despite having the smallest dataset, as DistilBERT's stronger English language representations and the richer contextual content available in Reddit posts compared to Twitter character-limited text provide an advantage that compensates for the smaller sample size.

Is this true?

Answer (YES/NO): NO